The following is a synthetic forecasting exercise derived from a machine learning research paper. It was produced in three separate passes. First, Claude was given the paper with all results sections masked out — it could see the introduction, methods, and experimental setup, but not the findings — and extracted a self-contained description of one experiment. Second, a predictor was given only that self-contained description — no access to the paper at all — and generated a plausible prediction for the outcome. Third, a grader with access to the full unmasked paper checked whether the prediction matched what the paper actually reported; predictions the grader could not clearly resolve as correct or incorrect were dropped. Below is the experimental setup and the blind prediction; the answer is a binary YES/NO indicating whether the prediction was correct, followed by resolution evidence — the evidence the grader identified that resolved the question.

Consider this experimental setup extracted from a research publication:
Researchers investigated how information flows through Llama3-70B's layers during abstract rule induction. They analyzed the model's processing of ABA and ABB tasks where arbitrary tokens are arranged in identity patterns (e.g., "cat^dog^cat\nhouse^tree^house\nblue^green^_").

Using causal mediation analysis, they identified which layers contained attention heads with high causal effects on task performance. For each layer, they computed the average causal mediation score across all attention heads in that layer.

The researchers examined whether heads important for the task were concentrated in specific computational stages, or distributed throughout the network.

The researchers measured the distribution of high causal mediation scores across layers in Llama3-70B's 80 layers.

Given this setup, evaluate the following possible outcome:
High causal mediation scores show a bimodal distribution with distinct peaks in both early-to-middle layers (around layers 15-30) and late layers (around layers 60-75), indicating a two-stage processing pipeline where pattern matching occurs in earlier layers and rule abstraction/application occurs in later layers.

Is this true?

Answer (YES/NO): NO